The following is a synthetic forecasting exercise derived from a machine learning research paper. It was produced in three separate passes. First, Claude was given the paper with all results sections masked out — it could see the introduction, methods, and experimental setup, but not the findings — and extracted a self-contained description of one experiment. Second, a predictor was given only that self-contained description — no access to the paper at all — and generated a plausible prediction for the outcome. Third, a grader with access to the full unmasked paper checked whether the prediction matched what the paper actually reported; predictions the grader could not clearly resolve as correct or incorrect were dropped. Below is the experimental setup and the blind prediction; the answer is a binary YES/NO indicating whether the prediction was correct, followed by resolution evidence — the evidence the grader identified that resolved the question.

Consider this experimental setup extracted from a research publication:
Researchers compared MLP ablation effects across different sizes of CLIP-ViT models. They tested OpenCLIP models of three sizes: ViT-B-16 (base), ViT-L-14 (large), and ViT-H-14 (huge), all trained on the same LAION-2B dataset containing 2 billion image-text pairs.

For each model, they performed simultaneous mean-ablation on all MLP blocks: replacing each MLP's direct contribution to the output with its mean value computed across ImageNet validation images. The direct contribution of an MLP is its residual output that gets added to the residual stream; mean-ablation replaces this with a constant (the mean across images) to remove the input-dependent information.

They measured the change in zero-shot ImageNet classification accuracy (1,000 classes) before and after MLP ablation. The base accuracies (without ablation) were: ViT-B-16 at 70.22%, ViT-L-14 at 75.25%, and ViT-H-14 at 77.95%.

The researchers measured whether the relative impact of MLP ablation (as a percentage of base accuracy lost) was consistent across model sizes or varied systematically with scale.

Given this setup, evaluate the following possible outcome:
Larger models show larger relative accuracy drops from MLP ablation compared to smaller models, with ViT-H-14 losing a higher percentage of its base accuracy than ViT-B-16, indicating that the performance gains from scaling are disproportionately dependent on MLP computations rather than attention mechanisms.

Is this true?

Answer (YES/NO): NO